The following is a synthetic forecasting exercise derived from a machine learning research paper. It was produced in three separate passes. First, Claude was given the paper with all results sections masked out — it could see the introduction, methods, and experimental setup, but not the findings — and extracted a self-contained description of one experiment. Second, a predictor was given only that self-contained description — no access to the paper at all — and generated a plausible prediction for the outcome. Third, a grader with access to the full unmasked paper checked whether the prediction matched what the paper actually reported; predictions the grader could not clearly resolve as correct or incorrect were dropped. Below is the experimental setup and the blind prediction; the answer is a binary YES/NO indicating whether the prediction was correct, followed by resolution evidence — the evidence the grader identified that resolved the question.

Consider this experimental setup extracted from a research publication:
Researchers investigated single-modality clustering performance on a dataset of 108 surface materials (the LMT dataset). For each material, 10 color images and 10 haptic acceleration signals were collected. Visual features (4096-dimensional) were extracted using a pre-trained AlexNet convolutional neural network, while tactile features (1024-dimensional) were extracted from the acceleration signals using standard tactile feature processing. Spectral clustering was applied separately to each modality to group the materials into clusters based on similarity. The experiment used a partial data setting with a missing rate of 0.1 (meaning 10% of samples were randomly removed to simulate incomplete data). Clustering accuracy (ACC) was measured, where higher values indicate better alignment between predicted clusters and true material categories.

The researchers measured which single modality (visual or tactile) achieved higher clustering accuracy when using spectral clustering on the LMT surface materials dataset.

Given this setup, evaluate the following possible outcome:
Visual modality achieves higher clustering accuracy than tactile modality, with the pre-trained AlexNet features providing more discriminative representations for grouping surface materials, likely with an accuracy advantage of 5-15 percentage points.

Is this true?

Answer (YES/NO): NO